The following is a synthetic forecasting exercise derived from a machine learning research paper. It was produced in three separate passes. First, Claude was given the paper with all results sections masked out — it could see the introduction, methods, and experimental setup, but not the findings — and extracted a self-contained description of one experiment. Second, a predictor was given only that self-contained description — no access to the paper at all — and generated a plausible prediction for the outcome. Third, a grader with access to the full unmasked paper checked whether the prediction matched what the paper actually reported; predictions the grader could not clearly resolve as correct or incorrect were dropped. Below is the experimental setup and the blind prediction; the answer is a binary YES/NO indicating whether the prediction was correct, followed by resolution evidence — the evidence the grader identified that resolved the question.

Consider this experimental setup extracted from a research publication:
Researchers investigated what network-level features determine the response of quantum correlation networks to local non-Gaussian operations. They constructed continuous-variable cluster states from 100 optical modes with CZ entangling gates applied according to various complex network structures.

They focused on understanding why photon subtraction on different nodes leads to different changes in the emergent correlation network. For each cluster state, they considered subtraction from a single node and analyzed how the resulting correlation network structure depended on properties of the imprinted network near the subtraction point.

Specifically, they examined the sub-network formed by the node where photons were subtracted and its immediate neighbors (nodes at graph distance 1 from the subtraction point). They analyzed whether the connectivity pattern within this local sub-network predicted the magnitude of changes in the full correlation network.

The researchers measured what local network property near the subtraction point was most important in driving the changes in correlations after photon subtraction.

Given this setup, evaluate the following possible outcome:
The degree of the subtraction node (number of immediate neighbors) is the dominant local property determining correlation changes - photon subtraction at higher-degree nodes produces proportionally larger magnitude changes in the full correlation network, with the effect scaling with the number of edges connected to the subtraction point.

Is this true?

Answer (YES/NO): NO